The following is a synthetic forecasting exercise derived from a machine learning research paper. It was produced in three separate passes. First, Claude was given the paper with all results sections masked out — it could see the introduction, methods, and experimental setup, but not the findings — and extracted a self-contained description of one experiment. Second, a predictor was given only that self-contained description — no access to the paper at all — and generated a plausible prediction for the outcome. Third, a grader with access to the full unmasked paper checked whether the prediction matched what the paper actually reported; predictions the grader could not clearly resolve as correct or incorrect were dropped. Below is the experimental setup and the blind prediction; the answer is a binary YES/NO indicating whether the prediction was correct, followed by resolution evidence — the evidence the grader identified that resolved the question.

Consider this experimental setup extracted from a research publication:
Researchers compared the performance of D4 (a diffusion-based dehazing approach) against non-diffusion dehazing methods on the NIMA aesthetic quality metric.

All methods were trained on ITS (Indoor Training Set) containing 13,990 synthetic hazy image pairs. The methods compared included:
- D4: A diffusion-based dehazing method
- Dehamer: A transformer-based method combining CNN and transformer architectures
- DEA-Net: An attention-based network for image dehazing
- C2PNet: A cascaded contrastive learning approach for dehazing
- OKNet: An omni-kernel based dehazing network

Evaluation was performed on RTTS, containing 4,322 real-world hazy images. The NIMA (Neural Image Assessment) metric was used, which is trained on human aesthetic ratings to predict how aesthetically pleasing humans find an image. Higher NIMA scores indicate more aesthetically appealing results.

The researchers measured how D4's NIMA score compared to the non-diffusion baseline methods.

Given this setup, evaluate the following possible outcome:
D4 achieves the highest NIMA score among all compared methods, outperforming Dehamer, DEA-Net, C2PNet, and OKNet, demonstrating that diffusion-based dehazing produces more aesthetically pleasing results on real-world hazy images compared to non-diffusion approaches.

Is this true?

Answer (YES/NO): NO